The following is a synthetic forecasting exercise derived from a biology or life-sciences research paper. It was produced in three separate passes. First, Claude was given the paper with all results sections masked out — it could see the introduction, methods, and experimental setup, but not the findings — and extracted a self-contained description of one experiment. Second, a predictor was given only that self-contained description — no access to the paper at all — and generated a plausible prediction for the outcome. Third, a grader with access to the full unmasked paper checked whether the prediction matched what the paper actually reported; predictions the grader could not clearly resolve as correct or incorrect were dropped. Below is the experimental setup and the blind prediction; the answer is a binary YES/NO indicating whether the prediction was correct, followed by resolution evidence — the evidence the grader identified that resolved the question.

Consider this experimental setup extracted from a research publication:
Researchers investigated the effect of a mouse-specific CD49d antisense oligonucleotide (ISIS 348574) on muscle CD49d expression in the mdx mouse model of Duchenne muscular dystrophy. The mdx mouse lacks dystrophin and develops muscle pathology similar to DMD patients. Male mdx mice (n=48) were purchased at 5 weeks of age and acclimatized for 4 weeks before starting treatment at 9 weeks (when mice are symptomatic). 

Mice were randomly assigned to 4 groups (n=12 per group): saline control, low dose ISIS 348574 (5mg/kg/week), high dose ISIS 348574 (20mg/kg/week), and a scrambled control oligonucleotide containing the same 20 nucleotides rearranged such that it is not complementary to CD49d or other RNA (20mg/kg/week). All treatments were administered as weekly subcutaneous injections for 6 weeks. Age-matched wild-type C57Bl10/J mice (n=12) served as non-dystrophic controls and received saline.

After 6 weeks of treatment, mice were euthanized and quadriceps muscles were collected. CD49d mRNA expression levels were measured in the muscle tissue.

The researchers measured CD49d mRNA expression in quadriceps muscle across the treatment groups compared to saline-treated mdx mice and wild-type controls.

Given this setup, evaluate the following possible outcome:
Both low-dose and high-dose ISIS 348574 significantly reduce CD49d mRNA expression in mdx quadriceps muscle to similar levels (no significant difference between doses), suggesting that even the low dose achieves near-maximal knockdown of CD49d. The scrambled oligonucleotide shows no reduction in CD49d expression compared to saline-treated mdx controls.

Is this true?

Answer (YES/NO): NO